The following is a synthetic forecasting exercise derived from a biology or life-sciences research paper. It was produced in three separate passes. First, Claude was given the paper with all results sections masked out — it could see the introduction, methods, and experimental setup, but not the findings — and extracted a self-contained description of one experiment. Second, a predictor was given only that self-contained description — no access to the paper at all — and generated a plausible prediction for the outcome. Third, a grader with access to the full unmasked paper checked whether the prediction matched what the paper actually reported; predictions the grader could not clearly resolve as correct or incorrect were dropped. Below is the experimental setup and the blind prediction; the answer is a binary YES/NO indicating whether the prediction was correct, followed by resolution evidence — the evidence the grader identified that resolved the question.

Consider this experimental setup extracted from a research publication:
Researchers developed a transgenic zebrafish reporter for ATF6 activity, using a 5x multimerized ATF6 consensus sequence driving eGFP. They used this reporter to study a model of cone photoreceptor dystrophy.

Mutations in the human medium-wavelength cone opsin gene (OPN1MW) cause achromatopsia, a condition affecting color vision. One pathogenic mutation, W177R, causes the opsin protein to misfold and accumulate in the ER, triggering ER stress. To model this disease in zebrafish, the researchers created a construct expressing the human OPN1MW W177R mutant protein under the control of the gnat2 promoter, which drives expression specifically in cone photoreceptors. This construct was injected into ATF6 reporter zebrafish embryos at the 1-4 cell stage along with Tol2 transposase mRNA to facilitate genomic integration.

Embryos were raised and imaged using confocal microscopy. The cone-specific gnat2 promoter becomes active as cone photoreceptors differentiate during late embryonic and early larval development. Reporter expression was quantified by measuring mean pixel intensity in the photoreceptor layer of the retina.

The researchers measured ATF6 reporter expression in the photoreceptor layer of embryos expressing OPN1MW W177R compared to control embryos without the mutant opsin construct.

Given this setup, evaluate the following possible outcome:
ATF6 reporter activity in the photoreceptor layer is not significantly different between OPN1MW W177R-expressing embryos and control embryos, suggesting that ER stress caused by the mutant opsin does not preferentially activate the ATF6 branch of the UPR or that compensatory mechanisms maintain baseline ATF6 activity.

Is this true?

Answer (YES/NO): NO